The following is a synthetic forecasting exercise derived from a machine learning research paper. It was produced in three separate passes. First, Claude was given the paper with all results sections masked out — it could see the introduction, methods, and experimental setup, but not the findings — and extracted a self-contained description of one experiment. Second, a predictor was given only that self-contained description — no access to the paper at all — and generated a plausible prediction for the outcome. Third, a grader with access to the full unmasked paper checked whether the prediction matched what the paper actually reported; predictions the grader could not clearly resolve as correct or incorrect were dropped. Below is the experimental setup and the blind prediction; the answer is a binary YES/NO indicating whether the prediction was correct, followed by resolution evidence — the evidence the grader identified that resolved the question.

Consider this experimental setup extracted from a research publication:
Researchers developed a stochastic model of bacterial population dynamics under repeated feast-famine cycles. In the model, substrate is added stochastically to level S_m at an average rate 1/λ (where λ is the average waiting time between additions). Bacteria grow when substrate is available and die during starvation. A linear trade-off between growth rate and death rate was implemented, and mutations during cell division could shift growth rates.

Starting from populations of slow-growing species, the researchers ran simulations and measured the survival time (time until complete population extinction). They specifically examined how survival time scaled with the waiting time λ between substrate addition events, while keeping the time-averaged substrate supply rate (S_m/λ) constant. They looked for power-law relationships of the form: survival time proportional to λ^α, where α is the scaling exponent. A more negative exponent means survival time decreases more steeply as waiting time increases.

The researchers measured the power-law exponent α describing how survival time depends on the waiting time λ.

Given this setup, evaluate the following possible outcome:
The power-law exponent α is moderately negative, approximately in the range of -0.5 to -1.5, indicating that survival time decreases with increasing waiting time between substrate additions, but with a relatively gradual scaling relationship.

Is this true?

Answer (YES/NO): NO